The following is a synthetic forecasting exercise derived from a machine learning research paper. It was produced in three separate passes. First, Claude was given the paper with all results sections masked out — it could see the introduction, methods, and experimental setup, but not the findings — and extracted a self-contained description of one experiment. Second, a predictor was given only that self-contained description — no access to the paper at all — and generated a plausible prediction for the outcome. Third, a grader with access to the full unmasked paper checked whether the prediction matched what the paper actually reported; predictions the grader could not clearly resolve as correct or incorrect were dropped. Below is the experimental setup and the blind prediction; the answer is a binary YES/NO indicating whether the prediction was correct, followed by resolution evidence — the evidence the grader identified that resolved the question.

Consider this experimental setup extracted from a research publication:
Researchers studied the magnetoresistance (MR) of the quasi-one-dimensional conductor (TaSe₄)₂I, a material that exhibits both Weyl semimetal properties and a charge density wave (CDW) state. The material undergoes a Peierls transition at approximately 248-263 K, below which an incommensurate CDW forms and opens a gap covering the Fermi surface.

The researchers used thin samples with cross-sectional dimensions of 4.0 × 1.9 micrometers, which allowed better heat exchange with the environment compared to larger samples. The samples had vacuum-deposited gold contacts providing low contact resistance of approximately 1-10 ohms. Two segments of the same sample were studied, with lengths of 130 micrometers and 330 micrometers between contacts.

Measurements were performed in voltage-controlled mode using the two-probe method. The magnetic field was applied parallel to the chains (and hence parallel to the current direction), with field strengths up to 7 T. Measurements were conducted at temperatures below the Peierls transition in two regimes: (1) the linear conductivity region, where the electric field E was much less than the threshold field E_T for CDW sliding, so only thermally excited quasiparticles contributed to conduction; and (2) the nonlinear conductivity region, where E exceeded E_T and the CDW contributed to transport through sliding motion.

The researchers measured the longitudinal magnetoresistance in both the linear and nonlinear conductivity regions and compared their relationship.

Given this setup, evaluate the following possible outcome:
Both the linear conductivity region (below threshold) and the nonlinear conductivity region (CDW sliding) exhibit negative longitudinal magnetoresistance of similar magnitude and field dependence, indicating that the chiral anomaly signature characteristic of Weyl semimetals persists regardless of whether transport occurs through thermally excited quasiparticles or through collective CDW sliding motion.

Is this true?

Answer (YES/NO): NO